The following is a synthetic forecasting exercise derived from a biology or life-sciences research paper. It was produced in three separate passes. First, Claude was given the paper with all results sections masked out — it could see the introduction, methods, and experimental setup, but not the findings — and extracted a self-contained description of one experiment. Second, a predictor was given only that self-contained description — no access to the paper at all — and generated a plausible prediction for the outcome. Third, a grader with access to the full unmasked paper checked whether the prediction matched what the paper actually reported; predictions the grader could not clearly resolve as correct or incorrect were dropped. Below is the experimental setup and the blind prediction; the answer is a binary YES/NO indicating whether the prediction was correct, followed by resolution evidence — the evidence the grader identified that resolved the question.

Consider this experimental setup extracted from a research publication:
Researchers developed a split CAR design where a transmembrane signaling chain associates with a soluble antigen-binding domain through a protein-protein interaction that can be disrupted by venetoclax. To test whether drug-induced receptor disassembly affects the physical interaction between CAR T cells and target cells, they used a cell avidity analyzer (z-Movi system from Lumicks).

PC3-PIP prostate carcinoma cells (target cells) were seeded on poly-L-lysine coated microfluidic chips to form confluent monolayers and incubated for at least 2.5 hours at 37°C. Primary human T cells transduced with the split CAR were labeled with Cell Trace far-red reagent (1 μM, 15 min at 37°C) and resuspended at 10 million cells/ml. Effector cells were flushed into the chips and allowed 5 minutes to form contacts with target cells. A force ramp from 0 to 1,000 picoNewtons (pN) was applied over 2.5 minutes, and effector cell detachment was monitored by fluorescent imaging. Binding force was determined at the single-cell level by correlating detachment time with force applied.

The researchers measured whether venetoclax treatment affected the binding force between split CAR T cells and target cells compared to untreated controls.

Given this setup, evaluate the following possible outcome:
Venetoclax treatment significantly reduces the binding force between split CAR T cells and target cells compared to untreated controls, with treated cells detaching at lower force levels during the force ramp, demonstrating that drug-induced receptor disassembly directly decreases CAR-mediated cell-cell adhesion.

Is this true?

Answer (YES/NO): YES